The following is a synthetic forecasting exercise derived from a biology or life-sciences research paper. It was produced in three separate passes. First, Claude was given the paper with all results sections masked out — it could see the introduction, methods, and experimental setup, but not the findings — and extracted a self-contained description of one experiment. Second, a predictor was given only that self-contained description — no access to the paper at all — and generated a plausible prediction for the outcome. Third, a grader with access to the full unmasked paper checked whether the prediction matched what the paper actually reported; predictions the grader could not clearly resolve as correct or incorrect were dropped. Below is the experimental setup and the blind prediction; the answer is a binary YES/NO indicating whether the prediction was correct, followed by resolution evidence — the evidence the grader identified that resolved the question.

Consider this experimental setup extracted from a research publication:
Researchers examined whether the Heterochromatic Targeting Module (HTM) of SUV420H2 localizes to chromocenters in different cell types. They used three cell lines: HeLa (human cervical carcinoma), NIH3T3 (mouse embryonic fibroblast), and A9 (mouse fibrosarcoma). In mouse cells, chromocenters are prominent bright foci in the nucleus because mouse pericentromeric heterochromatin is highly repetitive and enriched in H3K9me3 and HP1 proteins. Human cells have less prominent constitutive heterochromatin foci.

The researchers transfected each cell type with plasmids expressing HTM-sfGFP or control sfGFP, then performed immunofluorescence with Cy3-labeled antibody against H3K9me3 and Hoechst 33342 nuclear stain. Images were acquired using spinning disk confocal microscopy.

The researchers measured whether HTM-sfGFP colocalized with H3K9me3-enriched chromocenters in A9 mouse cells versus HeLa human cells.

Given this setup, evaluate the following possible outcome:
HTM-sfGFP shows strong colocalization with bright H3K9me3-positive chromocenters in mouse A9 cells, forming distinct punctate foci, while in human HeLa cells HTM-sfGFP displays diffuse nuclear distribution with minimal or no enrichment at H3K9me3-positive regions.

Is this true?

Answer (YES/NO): NO